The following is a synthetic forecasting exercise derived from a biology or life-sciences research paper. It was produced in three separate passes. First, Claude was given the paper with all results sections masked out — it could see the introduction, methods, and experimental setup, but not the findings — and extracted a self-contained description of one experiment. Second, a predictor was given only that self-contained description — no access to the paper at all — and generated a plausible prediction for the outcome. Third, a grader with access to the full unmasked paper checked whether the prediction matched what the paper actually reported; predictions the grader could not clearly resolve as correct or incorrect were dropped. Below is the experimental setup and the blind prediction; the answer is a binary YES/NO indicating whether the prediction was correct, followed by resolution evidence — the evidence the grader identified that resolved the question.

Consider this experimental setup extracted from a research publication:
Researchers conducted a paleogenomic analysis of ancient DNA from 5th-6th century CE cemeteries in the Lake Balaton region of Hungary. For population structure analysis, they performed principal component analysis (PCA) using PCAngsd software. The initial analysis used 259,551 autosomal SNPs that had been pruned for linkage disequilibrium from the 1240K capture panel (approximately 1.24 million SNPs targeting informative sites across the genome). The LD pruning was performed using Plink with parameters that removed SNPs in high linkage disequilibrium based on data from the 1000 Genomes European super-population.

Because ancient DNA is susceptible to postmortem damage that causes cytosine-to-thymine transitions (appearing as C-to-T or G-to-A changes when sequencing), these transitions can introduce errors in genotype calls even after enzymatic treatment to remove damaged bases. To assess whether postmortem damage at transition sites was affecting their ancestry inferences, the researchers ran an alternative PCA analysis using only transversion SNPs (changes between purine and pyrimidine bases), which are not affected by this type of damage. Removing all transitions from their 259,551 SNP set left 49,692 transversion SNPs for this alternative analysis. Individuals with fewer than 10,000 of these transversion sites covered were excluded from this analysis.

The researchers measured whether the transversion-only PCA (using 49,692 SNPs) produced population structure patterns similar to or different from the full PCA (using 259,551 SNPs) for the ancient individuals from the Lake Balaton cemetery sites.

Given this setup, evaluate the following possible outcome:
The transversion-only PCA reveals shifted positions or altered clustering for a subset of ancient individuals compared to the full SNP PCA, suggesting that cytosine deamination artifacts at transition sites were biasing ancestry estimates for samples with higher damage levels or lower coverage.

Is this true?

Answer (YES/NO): NO